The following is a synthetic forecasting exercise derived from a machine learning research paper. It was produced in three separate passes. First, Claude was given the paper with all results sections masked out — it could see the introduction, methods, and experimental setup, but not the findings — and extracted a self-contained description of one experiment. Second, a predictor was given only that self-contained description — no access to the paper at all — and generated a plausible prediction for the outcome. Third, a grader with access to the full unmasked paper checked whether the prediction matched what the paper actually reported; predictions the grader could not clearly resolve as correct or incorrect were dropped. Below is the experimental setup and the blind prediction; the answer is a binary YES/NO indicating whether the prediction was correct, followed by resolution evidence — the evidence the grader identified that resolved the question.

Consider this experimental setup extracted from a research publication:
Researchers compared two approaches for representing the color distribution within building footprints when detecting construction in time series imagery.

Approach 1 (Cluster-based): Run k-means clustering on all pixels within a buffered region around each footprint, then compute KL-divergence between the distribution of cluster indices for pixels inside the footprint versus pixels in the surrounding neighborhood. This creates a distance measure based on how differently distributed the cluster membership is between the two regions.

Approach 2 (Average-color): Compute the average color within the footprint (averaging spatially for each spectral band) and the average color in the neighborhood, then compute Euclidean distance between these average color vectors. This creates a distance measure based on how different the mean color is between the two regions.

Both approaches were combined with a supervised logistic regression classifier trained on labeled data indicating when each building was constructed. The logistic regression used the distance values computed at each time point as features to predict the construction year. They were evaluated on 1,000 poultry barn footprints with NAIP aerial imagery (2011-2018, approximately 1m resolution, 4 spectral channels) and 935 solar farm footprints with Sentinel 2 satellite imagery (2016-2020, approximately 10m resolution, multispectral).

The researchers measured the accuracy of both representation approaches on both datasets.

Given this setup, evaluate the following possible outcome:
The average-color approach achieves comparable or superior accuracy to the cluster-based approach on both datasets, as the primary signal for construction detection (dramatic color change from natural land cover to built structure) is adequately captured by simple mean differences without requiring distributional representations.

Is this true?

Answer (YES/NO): NO